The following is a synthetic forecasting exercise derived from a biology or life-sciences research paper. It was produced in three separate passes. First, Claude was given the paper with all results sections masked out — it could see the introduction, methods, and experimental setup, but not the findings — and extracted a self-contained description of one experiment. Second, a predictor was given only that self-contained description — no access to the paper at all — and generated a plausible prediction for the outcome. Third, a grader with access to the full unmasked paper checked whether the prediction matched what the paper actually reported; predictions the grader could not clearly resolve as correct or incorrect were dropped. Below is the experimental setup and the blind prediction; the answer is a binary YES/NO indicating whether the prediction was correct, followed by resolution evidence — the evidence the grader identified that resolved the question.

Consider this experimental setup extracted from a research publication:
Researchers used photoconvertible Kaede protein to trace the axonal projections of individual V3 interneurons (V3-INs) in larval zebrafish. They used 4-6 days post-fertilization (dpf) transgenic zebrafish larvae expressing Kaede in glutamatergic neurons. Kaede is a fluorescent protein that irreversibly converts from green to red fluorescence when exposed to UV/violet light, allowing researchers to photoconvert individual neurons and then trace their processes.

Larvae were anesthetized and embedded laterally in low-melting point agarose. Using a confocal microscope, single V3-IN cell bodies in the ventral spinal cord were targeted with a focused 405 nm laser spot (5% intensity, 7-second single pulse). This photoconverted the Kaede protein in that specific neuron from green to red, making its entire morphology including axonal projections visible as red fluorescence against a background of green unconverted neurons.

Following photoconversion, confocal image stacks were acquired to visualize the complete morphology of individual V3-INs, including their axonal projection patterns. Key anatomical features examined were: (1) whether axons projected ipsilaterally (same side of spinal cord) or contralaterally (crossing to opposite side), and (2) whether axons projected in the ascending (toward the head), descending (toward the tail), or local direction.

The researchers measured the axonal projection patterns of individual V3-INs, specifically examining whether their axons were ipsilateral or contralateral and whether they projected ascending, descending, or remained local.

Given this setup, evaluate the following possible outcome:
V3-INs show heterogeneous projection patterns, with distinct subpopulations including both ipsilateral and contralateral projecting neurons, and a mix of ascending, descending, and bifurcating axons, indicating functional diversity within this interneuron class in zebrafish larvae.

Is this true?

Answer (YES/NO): NO